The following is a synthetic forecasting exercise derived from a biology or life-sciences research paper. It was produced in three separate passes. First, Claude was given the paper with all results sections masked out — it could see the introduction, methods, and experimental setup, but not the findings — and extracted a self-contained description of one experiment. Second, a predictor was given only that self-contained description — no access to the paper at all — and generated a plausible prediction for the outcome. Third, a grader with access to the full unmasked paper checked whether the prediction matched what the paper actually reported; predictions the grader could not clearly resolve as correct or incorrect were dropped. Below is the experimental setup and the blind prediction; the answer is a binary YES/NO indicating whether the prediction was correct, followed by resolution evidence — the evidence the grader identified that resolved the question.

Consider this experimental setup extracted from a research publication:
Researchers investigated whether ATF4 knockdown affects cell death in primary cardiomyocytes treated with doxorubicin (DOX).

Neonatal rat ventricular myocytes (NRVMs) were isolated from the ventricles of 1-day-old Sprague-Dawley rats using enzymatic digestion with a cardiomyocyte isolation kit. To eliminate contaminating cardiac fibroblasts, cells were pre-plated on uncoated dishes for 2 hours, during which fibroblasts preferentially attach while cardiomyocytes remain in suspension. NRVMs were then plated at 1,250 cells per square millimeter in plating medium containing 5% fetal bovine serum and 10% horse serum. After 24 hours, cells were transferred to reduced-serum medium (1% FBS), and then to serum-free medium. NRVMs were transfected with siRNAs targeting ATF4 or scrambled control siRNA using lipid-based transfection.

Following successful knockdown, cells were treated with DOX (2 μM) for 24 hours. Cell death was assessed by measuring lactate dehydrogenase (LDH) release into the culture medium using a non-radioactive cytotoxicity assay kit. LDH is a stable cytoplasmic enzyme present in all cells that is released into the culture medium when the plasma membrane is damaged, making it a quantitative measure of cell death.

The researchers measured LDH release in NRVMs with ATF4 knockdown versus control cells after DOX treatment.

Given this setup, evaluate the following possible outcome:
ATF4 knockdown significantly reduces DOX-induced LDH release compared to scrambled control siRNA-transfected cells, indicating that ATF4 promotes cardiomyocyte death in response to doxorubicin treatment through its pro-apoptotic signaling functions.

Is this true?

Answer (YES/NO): NO